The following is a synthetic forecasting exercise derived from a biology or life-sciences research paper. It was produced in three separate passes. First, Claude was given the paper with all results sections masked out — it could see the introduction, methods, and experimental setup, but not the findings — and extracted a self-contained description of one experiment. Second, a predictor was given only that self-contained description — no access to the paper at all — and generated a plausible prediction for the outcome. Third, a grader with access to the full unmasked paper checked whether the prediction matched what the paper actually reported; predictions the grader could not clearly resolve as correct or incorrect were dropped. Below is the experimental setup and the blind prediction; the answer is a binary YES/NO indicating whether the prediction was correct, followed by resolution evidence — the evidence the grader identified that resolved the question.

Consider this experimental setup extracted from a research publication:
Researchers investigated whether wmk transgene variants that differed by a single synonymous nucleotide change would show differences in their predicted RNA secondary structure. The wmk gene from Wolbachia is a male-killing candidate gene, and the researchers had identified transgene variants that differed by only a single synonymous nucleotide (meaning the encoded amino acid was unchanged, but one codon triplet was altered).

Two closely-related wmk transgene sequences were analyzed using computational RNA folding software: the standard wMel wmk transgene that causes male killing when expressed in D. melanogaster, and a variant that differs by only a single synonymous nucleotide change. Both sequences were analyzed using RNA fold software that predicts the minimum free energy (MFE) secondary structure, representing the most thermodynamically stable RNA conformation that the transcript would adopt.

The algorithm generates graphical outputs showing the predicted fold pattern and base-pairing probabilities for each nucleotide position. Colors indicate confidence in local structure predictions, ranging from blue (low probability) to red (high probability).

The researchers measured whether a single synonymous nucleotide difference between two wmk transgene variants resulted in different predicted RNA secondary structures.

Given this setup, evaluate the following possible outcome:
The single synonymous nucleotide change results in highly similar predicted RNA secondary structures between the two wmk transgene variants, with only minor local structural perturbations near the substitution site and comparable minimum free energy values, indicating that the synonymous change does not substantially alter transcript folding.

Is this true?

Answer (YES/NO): NO